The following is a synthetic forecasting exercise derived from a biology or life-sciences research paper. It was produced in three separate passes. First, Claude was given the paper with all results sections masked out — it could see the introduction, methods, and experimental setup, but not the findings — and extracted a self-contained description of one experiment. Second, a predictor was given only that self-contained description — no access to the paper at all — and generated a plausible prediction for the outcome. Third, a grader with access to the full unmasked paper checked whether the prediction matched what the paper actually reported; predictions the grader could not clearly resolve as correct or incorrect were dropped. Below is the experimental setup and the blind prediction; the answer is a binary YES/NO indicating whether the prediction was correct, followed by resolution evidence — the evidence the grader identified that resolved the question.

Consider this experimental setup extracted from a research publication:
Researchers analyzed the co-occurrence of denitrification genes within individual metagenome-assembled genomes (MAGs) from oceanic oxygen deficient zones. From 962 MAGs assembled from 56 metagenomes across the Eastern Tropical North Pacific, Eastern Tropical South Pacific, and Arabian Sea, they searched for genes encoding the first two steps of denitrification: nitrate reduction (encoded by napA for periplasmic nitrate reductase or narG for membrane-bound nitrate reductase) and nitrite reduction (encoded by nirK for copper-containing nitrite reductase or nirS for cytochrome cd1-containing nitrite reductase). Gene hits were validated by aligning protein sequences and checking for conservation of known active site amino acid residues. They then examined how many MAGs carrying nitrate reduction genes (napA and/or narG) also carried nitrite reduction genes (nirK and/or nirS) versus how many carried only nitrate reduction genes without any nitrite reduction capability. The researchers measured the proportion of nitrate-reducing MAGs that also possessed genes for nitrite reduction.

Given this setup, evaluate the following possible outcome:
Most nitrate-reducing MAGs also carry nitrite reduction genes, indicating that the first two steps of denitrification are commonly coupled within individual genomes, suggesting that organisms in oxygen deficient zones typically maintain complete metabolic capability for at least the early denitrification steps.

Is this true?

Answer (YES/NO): NO